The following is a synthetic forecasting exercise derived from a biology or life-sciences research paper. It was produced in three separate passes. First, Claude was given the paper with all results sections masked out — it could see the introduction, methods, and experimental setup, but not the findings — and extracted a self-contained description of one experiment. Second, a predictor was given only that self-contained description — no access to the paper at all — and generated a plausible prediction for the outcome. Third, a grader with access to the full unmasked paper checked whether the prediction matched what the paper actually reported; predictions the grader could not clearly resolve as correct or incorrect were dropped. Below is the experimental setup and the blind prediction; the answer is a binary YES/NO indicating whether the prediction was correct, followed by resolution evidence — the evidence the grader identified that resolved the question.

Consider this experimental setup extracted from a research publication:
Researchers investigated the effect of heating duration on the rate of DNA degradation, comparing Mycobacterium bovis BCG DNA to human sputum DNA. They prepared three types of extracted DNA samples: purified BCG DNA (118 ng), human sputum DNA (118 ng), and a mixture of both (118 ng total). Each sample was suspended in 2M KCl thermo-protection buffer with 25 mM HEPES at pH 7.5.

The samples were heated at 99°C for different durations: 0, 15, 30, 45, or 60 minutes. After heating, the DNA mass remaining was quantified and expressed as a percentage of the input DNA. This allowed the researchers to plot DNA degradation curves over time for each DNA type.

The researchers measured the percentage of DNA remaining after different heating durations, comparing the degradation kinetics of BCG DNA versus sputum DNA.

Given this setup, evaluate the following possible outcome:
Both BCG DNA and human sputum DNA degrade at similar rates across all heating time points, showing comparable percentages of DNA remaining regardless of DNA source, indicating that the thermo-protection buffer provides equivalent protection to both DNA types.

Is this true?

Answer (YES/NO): NO